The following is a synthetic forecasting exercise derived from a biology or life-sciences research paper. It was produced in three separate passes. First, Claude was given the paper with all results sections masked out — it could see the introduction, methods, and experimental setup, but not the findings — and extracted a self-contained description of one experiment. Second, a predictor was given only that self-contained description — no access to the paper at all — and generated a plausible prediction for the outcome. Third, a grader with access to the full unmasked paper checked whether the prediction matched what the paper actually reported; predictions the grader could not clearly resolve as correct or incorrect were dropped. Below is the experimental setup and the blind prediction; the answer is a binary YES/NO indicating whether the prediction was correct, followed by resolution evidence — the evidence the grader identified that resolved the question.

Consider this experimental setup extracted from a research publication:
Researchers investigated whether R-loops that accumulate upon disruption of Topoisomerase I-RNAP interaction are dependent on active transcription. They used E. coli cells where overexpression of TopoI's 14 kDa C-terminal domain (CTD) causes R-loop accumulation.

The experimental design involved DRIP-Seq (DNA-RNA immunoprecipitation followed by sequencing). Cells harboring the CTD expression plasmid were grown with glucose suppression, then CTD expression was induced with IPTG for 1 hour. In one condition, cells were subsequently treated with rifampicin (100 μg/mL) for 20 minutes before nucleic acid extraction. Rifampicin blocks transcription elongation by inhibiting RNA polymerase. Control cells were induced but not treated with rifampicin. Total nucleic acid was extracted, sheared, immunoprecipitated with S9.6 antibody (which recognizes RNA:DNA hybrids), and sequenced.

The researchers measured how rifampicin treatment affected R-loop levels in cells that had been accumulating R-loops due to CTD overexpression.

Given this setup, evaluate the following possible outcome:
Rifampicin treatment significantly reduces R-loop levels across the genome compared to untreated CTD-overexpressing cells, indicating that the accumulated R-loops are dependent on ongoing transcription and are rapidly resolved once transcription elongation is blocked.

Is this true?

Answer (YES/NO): YES